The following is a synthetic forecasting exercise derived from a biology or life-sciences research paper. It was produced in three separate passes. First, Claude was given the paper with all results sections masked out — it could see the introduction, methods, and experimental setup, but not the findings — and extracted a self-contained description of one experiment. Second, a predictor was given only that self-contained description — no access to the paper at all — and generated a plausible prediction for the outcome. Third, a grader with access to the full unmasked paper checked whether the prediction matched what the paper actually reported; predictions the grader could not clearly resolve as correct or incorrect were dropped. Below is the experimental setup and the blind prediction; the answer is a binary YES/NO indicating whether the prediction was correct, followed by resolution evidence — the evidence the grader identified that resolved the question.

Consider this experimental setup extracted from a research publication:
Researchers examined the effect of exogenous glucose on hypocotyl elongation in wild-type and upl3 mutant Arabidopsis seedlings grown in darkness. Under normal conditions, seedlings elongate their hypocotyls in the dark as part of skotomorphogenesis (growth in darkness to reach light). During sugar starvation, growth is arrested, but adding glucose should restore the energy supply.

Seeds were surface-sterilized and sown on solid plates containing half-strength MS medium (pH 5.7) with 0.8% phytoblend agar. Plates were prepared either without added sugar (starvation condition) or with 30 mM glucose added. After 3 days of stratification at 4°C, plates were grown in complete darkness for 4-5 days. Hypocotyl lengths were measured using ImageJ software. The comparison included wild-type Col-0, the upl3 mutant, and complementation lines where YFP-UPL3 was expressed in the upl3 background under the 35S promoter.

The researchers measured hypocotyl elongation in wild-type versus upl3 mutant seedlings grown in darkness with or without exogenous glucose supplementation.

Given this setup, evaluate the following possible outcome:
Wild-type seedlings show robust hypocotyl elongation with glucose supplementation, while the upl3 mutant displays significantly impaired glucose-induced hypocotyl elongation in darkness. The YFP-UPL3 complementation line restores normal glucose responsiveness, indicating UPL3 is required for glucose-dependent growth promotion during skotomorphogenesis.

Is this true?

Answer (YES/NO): NO